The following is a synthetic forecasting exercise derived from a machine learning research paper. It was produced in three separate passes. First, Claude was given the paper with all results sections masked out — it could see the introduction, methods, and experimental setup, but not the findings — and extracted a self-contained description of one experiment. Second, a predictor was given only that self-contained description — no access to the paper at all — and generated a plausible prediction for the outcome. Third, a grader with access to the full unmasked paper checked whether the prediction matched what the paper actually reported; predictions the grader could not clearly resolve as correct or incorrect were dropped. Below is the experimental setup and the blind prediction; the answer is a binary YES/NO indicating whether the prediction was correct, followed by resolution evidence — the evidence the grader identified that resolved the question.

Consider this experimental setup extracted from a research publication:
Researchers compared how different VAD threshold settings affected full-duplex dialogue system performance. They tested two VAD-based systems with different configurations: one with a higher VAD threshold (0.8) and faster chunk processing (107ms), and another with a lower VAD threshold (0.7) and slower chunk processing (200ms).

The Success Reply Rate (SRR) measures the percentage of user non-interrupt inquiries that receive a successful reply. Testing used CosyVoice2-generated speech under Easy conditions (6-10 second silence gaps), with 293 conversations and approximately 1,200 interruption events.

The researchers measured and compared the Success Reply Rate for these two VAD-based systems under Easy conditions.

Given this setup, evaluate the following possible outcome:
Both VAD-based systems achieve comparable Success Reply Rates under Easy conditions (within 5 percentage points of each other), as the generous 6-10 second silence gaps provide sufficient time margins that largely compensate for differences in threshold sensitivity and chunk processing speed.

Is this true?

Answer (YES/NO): NO